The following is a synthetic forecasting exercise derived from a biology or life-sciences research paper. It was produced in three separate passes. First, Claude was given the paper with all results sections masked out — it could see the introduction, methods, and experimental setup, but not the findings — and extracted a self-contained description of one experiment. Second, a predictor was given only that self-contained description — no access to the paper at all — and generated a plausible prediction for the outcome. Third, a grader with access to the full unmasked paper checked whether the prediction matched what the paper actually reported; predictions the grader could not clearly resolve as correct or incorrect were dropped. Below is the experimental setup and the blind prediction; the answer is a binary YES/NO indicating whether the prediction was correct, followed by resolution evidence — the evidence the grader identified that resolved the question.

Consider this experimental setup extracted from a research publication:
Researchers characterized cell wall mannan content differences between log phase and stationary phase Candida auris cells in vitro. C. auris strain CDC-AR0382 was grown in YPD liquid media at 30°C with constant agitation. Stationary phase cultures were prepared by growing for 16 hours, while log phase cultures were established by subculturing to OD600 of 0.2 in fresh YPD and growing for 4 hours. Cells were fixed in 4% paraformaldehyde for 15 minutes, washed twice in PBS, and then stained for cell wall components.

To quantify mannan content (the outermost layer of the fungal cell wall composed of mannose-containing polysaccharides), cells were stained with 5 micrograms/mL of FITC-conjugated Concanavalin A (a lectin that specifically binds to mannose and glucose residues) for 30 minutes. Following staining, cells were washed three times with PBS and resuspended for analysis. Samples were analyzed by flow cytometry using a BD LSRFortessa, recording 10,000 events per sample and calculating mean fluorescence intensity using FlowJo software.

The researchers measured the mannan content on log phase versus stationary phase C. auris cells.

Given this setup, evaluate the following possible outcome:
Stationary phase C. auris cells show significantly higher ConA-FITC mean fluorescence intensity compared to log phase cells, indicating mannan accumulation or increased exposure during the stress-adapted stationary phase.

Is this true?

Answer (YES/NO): NO